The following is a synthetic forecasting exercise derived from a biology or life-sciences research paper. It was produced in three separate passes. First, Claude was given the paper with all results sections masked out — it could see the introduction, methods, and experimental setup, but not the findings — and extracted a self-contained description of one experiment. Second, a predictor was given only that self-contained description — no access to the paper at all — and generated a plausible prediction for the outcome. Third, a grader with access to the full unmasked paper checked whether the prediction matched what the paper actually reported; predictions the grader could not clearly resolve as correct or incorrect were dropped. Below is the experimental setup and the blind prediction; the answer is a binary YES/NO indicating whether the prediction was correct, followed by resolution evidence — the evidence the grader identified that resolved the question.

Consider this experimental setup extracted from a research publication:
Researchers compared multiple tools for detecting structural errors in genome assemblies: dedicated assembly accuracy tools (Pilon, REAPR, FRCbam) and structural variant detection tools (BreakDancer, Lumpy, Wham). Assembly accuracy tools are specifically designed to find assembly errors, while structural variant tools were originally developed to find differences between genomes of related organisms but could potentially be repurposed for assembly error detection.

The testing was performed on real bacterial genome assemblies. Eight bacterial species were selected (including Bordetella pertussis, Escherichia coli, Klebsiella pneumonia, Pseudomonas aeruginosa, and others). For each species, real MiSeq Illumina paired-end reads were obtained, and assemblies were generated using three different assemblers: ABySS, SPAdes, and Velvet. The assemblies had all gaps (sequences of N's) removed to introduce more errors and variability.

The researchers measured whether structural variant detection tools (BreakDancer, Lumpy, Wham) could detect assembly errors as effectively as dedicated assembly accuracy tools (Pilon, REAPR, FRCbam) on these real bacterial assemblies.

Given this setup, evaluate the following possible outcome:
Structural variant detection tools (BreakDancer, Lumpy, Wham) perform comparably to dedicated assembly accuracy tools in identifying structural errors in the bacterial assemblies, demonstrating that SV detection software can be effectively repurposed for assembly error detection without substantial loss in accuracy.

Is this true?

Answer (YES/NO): NO